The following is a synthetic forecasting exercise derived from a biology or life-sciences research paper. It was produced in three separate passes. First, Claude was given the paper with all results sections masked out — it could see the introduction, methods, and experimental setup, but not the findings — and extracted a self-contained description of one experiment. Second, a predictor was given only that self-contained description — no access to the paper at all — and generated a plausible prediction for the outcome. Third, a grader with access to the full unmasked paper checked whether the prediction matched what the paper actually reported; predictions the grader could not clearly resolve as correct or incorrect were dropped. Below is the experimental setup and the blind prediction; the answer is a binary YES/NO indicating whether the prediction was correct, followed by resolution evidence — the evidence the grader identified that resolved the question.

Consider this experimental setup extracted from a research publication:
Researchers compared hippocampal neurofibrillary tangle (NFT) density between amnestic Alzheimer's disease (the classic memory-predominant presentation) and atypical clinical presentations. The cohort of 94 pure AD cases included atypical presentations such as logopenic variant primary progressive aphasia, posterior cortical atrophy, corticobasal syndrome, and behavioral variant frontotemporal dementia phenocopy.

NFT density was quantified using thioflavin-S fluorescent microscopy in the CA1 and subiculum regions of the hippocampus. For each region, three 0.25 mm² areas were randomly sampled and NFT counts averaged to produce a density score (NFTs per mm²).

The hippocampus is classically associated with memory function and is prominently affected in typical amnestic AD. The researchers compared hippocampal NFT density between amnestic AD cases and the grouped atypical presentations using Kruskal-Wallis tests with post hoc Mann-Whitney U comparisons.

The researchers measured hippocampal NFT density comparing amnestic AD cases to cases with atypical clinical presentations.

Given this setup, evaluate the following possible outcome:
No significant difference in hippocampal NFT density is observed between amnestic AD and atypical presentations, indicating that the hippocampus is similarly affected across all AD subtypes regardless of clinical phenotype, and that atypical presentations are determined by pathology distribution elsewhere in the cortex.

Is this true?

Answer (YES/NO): YES